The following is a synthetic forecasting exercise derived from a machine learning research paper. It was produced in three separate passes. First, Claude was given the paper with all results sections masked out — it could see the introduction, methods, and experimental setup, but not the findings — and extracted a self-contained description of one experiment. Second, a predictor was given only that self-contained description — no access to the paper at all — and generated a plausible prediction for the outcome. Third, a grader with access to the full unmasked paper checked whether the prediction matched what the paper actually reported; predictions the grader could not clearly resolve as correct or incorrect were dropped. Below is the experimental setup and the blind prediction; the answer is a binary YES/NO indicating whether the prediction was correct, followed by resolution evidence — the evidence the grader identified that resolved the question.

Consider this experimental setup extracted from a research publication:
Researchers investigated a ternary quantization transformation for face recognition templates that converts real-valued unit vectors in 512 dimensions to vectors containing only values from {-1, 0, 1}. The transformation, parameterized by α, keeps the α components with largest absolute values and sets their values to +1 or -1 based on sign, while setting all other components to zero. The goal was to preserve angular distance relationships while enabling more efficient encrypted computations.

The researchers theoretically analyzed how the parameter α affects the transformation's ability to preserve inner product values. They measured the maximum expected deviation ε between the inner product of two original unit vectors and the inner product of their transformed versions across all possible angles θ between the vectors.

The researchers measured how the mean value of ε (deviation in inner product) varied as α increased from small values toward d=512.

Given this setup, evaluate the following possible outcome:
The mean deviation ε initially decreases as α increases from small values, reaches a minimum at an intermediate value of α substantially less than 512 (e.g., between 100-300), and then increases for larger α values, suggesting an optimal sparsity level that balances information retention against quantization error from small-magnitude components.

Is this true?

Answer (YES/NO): NO